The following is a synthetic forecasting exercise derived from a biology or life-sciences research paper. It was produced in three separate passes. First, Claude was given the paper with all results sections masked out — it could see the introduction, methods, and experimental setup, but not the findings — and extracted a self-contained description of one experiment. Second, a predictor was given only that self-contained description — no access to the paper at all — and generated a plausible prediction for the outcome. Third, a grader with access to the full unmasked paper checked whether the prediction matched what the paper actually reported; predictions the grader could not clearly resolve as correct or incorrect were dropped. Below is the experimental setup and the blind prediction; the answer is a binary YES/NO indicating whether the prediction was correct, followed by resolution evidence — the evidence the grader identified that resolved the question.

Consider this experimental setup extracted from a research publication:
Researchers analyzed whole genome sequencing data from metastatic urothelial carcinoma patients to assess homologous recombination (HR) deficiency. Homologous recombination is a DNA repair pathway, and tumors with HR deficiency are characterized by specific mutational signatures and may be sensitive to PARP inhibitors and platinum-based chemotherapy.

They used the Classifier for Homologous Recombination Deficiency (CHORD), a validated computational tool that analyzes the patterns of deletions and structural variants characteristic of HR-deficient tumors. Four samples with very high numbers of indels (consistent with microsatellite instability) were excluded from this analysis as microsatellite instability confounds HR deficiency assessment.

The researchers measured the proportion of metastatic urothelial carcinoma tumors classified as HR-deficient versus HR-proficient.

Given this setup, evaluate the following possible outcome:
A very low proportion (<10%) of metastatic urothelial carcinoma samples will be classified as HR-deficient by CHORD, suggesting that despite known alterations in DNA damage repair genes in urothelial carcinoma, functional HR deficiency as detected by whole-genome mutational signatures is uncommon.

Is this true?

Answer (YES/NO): YES